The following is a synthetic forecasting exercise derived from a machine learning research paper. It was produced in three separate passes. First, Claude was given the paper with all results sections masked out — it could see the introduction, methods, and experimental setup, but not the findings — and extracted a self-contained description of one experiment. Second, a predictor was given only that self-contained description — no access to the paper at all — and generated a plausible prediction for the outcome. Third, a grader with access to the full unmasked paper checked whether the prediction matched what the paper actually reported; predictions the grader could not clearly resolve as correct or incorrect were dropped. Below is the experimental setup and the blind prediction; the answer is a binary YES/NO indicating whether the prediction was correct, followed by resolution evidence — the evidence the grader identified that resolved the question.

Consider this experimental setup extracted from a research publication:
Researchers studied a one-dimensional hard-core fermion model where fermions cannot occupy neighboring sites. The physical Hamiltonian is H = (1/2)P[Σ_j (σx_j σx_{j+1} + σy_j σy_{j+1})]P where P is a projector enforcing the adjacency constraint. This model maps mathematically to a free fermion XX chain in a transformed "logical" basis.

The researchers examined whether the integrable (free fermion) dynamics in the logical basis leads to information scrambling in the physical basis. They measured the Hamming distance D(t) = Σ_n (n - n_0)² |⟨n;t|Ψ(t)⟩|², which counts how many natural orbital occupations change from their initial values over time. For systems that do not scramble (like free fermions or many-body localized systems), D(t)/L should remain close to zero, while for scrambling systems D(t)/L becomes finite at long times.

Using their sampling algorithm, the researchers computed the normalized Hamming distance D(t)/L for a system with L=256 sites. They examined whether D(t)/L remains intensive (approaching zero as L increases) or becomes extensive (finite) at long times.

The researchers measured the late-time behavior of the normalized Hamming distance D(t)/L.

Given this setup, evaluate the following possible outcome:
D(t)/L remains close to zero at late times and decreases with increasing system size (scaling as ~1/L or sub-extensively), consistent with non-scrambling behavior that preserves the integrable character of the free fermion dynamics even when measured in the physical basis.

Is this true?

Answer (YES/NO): NO